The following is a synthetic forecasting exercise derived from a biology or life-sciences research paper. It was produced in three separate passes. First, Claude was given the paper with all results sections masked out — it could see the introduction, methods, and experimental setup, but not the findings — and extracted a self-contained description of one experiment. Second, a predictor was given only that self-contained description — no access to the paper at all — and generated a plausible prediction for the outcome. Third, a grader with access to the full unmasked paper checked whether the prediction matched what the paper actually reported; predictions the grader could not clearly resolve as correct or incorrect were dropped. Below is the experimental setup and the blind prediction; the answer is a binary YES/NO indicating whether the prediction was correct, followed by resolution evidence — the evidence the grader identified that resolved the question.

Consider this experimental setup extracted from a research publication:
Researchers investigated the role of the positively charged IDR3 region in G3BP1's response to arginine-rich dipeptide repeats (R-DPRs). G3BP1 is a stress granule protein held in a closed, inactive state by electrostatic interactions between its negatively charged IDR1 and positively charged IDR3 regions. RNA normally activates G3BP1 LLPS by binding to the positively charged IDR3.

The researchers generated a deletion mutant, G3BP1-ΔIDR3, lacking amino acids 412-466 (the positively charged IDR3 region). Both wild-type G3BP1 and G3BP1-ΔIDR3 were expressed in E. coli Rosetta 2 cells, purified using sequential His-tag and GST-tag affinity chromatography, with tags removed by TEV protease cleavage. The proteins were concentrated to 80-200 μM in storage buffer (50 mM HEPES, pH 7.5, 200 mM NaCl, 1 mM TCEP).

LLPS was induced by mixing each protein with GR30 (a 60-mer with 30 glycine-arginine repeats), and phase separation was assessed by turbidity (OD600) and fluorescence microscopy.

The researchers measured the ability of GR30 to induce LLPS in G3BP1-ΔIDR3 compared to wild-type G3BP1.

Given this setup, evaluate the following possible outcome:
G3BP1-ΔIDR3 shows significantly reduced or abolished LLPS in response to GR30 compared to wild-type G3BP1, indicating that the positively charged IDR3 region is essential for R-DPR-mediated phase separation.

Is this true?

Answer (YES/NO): NO